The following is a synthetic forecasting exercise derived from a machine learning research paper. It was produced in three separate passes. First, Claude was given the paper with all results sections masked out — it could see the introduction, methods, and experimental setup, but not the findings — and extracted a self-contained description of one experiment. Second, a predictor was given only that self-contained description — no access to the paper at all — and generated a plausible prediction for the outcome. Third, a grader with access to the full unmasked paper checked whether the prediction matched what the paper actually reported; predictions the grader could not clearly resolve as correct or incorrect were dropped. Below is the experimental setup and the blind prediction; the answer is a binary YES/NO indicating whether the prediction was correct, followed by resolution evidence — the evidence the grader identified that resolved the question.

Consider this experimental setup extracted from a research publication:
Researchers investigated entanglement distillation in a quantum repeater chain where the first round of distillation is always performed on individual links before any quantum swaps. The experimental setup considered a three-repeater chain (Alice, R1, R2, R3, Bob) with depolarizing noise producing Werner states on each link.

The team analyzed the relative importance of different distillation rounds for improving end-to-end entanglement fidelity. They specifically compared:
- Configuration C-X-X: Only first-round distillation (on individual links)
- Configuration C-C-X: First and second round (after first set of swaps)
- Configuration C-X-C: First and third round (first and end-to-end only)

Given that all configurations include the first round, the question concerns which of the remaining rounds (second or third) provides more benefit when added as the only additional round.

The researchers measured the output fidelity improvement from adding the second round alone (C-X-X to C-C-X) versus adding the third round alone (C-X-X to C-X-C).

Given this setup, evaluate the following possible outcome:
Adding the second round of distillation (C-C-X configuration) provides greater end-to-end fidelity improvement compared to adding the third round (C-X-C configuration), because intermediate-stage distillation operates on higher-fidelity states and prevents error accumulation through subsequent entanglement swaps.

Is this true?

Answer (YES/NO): YES